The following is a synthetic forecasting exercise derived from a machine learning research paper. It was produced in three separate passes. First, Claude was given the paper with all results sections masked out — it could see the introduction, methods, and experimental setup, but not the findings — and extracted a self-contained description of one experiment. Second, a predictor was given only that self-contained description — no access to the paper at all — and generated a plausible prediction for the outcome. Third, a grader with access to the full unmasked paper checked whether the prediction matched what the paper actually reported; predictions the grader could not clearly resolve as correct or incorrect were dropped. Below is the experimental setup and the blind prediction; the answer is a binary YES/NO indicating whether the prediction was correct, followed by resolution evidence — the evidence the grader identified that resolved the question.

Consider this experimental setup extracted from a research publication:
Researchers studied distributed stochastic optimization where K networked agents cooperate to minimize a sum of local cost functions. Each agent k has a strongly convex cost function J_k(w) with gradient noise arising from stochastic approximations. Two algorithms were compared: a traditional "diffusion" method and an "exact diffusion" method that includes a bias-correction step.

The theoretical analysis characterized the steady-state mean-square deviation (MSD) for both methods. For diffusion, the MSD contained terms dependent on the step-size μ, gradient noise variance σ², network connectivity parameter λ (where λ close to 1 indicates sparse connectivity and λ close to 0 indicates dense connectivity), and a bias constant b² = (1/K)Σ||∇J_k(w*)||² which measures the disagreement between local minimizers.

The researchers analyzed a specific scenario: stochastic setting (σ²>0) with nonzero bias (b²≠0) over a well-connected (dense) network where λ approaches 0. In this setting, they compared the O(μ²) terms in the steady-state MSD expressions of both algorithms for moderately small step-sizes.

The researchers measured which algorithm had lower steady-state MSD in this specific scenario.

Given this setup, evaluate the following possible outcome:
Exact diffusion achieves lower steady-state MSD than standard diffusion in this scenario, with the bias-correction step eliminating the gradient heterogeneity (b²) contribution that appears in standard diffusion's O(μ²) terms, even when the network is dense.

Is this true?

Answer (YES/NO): NO